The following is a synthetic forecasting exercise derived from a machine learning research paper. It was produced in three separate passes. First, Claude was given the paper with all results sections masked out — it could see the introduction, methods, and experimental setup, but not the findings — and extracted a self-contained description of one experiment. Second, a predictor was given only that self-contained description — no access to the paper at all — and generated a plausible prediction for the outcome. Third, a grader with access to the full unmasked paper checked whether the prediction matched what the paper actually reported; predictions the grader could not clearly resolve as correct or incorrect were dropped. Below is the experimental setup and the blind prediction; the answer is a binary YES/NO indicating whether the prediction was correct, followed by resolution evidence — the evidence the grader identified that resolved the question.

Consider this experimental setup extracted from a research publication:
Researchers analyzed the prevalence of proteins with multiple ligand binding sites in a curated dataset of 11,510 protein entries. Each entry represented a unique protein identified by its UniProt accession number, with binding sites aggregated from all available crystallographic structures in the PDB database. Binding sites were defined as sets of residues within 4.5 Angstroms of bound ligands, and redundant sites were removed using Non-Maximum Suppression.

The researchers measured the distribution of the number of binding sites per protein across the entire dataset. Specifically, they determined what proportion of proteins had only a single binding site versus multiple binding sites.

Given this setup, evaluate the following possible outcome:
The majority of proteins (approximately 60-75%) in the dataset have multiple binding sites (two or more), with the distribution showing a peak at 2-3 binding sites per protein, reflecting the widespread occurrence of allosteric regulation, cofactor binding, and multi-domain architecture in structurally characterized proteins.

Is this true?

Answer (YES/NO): NO